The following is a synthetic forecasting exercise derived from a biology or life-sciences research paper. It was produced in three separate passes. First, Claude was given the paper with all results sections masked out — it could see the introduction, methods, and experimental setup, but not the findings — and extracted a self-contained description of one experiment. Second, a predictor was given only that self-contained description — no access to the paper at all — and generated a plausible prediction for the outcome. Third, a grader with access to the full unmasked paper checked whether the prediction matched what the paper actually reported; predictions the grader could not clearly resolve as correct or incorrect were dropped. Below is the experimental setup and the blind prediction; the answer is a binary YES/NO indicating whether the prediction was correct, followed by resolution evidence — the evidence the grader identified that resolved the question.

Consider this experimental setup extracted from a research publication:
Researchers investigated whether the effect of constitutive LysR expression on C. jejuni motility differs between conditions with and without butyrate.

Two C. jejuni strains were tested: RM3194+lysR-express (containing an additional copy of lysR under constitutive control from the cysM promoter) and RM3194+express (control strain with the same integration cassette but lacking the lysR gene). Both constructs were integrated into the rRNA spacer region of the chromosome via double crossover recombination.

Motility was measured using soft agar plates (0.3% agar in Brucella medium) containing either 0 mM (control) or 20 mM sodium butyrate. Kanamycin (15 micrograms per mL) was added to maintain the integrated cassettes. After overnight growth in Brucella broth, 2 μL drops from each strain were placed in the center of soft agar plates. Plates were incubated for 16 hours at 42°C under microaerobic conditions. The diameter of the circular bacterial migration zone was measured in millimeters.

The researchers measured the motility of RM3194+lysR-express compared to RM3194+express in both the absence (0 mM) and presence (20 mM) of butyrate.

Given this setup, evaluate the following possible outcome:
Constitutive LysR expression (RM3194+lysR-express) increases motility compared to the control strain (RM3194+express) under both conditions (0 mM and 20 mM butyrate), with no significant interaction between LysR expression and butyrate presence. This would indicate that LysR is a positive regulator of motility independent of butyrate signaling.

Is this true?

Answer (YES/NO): NO